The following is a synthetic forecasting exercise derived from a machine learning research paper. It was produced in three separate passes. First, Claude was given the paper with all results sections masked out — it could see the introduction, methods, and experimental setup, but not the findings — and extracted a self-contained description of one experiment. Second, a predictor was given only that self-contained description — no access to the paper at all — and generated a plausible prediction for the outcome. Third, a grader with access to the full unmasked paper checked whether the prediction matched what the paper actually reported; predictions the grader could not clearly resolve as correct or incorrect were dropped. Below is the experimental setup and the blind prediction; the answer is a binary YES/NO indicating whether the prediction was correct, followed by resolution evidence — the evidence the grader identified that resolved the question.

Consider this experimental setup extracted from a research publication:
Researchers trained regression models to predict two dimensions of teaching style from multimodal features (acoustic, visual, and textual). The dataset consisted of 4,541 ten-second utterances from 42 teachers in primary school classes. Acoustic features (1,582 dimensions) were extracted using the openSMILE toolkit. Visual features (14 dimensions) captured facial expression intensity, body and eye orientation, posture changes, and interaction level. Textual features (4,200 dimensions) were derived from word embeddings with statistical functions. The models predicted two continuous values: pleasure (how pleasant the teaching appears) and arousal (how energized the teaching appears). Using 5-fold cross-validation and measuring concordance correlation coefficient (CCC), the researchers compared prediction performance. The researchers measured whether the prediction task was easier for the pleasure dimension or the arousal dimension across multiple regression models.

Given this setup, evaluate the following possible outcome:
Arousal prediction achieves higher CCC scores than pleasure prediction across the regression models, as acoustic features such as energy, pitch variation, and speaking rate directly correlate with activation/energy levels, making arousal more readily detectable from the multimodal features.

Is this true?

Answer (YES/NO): YES